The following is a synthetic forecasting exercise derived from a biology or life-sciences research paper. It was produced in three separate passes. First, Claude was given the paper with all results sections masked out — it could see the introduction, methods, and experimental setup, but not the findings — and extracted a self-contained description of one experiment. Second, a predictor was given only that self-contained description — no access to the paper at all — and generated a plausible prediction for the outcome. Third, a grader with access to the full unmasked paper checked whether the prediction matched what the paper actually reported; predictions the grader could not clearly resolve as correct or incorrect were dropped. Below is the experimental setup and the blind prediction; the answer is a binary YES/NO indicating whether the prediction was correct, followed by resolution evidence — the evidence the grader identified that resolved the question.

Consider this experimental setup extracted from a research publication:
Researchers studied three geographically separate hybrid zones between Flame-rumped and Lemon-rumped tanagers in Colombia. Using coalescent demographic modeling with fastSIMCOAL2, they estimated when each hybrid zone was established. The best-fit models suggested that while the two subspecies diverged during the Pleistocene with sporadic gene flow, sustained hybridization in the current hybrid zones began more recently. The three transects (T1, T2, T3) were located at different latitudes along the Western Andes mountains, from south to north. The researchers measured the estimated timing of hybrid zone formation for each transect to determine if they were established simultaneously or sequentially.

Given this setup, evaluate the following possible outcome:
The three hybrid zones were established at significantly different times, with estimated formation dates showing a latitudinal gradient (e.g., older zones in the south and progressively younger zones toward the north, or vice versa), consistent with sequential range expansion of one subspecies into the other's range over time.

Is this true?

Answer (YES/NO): YES